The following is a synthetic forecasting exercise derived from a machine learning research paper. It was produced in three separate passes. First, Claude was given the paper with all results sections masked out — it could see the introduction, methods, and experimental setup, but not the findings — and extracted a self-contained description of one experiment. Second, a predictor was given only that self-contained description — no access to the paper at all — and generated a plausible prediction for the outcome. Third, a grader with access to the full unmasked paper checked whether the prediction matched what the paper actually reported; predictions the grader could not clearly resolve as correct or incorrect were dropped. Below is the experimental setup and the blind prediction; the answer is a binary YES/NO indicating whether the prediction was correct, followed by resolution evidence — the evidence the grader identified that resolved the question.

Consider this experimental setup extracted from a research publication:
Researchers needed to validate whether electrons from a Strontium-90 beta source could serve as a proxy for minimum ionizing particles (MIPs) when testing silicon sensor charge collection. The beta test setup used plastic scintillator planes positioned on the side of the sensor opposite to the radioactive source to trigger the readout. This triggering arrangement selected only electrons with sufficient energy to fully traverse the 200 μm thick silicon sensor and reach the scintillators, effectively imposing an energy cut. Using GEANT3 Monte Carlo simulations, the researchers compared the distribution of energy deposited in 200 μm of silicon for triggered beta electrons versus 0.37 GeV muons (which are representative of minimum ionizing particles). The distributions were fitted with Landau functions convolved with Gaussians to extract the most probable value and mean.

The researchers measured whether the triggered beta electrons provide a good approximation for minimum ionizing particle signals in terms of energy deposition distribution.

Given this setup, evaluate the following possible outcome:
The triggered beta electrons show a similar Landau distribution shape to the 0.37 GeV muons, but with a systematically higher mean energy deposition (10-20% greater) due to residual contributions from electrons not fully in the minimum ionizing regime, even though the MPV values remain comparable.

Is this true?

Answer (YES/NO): NO